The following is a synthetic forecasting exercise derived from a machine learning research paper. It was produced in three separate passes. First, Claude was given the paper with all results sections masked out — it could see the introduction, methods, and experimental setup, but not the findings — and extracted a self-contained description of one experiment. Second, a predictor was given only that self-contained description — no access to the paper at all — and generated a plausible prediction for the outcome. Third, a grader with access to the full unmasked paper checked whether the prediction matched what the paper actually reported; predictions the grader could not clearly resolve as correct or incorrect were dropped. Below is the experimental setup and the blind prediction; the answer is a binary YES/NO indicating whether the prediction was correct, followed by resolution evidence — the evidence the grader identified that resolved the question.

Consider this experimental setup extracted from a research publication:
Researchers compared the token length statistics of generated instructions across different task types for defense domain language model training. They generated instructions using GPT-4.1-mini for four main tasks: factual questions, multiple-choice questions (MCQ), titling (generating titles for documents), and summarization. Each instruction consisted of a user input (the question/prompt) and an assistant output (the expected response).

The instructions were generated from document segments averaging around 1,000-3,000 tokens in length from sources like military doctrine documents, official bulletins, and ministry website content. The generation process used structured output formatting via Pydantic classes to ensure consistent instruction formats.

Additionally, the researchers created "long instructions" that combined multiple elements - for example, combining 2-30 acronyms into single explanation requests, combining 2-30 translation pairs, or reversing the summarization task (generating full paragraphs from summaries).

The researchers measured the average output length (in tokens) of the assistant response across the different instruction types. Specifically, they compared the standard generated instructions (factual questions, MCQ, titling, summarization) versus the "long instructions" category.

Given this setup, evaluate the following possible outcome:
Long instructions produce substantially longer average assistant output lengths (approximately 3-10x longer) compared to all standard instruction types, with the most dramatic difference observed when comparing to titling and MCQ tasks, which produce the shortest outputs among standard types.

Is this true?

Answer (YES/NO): NO